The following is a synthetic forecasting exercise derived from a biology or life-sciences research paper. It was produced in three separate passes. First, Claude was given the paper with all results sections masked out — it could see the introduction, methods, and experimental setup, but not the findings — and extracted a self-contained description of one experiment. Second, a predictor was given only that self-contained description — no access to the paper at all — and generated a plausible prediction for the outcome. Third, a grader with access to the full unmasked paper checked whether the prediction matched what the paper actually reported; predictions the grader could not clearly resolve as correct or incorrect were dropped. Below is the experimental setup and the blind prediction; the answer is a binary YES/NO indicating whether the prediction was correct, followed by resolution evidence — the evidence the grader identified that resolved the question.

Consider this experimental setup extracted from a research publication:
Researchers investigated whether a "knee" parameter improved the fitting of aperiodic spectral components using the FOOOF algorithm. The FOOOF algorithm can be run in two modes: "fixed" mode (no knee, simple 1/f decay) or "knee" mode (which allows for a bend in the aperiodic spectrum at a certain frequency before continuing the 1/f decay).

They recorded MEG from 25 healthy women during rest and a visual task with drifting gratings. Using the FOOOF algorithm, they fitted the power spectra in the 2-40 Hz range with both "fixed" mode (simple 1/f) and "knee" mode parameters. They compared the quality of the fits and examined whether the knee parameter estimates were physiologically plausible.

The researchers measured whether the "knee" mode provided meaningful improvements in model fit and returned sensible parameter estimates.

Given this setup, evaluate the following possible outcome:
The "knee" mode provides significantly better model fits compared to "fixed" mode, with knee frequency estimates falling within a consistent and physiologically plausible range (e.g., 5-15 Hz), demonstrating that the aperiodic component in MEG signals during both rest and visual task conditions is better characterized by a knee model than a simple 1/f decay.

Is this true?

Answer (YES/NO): NO